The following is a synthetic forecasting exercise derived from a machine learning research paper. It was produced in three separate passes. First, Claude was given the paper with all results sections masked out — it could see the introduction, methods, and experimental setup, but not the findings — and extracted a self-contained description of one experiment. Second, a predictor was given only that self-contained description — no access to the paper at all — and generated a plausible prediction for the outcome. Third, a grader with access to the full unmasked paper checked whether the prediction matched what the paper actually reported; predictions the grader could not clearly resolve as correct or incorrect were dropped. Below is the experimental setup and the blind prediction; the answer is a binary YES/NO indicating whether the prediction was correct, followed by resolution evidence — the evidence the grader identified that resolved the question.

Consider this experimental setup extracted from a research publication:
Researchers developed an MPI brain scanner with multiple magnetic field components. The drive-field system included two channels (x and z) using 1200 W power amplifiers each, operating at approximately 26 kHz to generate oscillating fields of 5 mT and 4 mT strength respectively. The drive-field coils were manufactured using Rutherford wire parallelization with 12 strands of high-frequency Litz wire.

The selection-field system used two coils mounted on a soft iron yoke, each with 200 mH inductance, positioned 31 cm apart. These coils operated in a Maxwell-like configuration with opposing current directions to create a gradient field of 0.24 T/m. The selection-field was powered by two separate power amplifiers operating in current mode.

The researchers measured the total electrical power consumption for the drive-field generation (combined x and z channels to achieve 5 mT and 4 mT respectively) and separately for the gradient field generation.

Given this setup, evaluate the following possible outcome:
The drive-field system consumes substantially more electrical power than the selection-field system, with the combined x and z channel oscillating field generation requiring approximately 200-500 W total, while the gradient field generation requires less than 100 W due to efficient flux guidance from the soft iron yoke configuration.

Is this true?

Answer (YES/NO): NO